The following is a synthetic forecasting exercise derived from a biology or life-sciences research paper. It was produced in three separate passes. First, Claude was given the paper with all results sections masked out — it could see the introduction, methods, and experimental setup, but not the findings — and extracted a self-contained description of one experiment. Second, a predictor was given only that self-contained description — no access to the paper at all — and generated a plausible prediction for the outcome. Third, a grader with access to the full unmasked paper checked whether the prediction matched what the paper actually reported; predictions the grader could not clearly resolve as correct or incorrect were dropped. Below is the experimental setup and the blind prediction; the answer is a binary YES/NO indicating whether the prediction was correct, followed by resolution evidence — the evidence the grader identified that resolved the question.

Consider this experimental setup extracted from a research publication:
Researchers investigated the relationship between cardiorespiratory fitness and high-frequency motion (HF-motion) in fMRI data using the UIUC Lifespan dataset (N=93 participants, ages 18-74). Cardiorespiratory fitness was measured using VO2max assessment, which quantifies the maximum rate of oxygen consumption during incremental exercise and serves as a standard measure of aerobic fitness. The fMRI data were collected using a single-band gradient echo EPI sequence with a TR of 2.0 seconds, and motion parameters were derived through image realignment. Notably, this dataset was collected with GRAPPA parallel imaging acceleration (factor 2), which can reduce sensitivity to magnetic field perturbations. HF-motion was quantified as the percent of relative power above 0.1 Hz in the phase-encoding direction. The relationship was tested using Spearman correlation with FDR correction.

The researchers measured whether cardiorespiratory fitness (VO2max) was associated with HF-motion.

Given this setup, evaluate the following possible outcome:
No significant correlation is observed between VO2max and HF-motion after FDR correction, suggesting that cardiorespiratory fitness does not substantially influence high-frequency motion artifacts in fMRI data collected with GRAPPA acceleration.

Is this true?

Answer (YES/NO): NO